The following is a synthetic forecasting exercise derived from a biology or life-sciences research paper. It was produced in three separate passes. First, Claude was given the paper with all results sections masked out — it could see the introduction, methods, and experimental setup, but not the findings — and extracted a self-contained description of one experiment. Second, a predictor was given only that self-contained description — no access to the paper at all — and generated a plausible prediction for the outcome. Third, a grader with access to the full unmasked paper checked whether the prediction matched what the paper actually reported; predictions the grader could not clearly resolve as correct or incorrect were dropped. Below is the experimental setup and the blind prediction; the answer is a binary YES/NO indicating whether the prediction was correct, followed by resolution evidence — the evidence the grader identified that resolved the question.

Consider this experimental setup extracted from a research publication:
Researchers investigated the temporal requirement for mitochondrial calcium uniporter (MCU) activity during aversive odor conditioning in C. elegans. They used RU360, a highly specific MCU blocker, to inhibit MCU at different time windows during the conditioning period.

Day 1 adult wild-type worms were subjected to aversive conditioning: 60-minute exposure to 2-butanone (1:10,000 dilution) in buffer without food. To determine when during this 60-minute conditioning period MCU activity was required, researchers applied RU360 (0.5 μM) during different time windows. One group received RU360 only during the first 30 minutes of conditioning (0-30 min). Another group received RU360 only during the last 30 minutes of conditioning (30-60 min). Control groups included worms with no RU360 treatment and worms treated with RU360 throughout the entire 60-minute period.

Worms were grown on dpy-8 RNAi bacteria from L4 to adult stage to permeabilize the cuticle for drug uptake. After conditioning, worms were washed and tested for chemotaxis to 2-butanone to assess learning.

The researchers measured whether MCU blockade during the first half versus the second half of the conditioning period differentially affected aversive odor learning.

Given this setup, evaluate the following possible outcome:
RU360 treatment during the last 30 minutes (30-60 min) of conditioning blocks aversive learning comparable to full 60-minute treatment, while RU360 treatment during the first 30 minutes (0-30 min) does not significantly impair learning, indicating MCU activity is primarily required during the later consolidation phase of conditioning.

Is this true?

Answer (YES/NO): YES